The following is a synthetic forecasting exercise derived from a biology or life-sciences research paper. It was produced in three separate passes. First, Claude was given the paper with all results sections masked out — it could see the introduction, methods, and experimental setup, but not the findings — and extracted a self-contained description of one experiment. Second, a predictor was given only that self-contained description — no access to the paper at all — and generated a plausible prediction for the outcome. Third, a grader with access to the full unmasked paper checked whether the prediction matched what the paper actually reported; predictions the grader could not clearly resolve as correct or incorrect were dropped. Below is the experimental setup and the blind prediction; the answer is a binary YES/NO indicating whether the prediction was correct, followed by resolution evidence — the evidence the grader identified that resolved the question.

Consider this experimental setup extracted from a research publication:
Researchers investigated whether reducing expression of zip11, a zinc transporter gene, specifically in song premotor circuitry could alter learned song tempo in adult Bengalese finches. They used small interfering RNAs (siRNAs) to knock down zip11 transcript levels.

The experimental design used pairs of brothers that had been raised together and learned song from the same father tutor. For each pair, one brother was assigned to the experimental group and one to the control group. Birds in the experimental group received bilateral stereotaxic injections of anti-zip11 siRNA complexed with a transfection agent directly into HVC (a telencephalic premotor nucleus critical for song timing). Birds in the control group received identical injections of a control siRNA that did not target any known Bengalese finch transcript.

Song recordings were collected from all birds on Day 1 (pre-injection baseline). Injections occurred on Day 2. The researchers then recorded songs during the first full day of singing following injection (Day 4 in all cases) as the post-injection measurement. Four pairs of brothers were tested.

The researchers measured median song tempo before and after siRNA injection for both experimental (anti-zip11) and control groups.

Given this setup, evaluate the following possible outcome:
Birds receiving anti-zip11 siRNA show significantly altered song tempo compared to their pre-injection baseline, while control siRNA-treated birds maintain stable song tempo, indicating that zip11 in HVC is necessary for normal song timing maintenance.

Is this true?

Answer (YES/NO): YES